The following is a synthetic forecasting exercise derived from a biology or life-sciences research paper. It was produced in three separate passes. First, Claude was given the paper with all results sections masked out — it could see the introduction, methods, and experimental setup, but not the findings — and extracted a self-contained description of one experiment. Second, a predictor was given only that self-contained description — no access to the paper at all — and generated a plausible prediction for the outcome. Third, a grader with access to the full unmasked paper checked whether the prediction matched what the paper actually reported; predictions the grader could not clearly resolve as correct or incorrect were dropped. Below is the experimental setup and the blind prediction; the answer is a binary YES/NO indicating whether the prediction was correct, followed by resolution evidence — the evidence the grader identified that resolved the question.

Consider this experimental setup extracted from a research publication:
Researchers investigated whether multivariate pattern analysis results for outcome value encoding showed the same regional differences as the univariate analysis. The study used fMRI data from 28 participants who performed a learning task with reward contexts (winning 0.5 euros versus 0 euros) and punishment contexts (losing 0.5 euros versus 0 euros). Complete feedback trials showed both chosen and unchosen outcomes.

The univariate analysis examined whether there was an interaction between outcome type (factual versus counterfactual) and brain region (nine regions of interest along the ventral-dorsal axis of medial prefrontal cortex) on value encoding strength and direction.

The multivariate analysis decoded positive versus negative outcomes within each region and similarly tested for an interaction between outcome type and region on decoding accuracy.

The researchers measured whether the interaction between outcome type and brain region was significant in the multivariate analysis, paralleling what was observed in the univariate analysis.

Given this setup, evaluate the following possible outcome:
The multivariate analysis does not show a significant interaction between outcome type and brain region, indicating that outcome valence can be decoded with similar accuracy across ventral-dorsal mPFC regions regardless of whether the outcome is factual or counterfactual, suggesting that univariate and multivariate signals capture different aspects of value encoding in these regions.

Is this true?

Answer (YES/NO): YES